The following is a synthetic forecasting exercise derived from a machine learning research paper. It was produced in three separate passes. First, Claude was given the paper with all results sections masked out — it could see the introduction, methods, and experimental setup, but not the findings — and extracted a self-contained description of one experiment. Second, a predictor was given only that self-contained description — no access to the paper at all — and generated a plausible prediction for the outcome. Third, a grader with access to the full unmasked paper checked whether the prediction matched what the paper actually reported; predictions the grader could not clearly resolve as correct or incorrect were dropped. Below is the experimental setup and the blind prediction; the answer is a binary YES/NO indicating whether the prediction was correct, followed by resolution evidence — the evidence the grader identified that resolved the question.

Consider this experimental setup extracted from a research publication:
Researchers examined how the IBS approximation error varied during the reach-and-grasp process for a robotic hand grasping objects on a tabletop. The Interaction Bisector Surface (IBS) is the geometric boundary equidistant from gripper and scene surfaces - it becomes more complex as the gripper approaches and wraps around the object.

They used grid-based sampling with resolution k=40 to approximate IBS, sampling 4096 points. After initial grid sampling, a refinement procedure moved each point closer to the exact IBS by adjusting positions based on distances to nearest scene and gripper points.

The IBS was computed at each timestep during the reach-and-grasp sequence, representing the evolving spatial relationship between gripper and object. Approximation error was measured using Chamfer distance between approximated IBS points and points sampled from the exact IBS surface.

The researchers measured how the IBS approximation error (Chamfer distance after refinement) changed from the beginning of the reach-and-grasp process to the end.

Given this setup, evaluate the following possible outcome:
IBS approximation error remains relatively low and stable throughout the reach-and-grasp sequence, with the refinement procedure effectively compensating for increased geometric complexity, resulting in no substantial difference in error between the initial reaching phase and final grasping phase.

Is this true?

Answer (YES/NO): NO